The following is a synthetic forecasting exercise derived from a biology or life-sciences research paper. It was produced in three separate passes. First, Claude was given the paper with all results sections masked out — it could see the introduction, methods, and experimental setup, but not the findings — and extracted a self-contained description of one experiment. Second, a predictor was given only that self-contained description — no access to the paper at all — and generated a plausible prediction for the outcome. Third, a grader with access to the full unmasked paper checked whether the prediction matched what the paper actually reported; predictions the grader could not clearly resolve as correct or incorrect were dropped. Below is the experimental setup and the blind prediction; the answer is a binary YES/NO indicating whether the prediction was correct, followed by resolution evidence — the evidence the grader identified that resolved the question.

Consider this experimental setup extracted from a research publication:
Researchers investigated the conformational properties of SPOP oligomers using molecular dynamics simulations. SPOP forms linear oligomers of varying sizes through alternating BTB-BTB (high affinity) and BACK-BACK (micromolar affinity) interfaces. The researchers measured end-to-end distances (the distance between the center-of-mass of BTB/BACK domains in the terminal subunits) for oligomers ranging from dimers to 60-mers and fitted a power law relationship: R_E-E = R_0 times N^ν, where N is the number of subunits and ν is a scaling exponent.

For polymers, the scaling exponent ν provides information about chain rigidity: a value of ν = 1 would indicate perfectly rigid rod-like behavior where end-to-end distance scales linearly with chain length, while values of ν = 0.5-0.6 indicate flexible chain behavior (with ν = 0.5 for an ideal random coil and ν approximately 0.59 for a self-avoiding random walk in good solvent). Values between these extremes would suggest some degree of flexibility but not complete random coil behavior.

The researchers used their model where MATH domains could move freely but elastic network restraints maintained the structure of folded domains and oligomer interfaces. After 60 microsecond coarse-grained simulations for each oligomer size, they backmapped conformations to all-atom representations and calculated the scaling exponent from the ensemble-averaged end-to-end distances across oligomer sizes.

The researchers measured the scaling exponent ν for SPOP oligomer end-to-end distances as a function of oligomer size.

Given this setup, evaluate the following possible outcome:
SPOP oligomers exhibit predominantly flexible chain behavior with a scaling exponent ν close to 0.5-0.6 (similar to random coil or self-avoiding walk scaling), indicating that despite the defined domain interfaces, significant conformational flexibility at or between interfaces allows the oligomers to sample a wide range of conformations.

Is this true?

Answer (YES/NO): NO